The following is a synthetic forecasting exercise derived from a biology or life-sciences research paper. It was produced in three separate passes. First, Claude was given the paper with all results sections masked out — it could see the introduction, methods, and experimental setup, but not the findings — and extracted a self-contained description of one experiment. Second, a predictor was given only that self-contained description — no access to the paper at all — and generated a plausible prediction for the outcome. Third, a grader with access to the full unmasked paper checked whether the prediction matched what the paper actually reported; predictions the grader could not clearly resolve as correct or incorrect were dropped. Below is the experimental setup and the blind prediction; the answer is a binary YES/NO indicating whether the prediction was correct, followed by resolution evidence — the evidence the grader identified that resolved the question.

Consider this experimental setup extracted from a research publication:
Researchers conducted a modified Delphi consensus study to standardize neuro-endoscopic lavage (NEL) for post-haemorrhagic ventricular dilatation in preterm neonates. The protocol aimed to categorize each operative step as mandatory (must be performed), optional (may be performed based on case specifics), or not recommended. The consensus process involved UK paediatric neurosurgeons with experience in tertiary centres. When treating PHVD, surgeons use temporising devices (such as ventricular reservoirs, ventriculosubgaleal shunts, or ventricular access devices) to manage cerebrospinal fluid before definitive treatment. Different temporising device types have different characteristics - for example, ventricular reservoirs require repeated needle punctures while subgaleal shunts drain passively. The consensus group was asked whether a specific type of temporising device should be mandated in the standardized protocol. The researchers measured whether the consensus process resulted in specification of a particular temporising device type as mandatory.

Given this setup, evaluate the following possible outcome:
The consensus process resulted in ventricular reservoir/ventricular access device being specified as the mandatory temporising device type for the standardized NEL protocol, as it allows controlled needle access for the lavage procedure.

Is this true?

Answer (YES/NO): NO